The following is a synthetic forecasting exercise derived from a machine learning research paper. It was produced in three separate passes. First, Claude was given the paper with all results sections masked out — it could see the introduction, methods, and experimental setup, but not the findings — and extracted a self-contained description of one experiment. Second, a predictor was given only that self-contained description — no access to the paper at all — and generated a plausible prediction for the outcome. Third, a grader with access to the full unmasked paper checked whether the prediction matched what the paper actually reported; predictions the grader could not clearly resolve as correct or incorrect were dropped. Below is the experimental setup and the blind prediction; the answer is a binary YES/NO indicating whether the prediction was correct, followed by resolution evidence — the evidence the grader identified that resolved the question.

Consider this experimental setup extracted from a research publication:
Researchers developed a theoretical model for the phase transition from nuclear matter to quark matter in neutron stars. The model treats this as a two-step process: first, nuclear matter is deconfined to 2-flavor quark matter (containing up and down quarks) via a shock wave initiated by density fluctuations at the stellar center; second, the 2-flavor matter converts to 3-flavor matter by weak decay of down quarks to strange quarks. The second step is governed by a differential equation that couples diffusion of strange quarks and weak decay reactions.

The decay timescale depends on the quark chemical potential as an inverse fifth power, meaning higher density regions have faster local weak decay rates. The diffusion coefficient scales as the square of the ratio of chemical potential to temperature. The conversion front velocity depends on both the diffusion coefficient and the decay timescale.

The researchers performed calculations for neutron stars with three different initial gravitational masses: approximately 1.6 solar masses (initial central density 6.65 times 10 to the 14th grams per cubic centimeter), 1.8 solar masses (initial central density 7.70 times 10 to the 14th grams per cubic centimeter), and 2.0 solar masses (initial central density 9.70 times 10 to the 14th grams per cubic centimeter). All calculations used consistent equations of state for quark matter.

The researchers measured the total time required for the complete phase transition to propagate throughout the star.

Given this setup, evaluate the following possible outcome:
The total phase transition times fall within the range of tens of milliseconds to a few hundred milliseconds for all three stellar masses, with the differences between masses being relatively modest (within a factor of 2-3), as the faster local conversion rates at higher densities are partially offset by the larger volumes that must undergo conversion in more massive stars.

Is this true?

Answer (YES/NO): NO